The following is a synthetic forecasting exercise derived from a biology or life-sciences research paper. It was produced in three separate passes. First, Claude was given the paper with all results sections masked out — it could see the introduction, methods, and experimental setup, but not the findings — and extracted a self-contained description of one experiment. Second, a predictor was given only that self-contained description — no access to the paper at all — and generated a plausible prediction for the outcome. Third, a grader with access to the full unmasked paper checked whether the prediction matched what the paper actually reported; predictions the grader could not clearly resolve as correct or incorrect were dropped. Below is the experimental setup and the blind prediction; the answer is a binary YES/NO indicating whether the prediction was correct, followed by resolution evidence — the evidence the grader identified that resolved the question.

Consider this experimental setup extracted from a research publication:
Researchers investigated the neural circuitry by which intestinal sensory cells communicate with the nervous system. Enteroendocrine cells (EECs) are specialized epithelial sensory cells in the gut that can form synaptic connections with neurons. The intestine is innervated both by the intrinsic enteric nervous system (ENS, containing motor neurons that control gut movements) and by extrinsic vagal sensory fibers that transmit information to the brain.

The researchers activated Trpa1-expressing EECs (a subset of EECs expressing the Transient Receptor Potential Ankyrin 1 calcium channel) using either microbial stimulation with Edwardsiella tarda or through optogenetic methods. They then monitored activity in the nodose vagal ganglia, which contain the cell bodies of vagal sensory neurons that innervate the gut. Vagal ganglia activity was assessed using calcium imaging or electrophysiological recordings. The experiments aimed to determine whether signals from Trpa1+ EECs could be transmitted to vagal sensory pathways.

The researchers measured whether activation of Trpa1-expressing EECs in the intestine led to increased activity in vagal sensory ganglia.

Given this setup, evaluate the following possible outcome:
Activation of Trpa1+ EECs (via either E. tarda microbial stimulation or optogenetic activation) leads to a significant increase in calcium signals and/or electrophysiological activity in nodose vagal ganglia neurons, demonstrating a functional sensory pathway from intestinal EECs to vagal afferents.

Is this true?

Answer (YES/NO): YES